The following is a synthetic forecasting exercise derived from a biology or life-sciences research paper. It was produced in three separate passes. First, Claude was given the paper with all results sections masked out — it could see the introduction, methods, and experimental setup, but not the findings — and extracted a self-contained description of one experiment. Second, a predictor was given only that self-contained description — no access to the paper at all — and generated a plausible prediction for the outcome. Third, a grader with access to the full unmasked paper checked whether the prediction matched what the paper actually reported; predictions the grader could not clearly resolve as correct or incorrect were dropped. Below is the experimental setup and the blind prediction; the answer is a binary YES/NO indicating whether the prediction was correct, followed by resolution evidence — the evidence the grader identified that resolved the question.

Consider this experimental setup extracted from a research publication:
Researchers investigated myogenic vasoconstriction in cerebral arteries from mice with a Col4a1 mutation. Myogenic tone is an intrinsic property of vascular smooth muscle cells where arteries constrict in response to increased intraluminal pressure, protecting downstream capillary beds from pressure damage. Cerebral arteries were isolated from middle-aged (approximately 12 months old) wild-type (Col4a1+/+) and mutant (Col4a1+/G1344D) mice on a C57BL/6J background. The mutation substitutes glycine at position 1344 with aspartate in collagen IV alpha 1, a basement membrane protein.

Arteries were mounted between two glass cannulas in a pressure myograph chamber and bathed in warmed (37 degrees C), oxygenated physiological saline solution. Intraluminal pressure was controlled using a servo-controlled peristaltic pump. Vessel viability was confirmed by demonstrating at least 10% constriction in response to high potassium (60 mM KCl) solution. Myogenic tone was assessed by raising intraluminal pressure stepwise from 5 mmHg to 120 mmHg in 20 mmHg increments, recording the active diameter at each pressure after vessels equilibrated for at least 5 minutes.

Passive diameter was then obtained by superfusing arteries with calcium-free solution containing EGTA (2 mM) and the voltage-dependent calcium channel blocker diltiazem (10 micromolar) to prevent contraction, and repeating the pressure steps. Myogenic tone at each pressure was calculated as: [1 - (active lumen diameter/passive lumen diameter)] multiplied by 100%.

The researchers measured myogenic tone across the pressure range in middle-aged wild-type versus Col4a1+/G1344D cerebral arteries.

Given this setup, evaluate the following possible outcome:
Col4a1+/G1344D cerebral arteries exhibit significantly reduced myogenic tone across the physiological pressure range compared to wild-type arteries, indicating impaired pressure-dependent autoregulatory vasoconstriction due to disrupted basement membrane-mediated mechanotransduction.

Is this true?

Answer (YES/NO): YES